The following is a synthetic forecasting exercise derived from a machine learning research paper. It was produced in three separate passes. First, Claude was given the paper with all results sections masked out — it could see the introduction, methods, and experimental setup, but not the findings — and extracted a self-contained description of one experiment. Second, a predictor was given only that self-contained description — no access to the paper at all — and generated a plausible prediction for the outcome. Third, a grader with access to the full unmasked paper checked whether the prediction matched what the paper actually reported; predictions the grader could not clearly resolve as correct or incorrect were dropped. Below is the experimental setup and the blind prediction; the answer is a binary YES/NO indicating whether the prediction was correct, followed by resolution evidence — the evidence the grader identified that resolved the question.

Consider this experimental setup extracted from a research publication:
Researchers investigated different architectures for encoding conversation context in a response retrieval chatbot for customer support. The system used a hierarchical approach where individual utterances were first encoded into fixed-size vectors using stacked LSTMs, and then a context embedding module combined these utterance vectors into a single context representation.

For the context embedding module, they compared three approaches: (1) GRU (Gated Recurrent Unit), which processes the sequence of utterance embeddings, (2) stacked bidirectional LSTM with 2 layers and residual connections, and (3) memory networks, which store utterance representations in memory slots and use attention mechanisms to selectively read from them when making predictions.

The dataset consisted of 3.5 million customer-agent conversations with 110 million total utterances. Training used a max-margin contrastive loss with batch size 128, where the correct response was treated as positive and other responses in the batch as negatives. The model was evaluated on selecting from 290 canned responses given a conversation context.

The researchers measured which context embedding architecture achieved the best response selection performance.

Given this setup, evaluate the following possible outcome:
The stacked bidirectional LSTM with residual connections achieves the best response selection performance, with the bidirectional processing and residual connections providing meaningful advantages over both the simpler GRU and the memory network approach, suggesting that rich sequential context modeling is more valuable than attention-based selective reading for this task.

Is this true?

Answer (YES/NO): NO